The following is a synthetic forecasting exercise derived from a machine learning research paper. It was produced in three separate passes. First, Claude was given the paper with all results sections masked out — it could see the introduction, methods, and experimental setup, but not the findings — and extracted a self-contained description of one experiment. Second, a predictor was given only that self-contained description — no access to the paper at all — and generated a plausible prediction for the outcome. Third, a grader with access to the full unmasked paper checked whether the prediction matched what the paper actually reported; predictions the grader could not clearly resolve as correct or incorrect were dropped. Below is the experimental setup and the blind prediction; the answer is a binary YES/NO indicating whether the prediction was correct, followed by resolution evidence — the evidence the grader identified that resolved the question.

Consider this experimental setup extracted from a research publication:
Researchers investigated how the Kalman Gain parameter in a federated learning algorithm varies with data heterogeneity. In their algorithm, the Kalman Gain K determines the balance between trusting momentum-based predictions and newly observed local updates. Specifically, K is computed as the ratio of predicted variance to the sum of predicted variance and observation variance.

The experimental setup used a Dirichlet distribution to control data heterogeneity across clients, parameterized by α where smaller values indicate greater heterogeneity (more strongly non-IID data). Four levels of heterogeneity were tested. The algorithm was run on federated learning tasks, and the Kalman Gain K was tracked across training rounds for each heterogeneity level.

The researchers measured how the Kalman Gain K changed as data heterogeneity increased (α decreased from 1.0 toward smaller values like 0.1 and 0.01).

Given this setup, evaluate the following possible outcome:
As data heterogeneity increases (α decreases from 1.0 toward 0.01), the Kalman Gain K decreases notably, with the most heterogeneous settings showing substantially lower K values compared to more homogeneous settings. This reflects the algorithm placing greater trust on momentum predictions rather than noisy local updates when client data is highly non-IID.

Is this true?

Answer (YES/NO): NO